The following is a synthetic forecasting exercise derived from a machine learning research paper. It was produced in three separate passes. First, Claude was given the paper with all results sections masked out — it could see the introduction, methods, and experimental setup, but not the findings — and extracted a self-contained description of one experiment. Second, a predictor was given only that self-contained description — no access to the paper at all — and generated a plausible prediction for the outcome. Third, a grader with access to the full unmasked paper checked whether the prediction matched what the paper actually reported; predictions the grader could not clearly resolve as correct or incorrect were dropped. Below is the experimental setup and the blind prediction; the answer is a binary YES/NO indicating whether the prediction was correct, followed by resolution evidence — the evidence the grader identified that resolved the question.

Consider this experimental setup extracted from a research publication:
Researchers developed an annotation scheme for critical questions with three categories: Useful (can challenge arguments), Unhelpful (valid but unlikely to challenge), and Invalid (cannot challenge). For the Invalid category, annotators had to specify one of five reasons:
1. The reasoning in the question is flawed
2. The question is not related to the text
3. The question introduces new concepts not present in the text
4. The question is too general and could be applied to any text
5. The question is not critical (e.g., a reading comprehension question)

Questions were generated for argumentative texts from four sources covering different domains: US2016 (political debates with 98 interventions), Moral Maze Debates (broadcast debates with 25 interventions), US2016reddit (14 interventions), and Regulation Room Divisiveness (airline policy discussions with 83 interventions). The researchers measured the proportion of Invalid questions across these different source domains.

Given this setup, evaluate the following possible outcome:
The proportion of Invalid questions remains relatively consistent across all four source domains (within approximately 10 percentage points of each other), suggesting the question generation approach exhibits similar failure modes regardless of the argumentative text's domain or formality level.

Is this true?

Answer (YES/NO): NO